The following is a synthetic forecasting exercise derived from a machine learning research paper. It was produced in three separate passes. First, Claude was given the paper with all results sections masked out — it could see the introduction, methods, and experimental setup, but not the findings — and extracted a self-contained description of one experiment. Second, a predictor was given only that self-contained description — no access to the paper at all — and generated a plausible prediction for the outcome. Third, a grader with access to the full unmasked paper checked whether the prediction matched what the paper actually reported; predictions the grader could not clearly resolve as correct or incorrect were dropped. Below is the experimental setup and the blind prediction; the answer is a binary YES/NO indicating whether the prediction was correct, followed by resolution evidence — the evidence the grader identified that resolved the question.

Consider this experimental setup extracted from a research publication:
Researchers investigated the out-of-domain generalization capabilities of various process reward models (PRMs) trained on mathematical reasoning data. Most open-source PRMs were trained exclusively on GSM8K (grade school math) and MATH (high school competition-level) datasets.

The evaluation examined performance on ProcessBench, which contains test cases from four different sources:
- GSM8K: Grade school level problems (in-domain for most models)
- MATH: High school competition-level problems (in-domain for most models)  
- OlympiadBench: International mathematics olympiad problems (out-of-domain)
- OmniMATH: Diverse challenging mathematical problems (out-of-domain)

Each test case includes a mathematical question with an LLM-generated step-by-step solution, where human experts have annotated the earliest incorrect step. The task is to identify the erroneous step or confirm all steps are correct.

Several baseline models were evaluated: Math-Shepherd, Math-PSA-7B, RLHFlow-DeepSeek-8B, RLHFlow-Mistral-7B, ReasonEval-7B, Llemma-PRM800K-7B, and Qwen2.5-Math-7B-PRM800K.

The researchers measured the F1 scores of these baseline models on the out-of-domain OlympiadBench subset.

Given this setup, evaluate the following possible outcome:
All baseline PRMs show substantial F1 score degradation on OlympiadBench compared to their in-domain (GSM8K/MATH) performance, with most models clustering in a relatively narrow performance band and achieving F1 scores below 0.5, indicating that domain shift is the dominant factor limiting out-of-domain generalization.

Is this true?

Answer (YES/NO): NO